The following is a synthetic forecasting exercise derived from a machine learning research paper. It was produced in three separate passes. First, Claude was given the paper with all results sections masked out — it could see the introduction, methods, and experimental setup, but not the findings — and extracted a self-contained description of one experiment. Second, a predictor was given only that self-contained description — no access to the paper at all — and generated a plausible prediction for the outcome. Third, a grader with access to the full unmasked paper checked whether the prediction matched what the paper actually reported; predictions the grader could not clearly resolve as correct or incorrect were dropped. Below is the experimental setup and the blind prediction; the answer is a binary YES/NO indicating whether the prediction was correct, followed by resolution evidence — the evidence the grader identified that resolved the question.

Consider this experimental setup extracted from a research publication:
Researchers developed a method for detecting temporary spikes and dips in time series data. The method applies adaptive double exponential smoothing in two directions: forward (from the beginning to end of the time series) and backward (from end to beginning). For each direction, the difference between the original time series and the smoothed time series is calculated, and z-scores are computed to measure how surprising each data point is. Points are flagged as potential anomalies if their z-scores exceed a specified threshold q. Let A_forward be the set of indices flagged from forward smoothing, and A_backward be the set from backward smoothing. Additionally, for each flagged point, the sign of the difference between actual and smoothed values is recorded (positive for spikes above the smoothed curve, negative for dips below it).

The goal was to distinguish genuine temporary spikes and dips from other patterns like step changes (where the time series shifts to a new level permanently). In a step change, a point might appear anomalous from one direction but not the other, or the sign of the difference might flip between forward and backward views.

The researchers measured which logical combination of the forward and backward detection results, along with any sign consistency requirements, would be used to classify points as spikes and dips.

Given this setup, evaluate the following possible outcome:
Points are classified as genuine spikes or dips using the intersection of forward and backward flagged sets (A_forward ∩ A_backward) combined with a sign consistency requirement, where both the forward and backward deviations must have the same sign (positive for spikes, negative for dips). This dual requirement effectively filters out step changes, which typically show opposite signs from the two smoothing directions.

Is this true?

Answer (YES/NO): YES